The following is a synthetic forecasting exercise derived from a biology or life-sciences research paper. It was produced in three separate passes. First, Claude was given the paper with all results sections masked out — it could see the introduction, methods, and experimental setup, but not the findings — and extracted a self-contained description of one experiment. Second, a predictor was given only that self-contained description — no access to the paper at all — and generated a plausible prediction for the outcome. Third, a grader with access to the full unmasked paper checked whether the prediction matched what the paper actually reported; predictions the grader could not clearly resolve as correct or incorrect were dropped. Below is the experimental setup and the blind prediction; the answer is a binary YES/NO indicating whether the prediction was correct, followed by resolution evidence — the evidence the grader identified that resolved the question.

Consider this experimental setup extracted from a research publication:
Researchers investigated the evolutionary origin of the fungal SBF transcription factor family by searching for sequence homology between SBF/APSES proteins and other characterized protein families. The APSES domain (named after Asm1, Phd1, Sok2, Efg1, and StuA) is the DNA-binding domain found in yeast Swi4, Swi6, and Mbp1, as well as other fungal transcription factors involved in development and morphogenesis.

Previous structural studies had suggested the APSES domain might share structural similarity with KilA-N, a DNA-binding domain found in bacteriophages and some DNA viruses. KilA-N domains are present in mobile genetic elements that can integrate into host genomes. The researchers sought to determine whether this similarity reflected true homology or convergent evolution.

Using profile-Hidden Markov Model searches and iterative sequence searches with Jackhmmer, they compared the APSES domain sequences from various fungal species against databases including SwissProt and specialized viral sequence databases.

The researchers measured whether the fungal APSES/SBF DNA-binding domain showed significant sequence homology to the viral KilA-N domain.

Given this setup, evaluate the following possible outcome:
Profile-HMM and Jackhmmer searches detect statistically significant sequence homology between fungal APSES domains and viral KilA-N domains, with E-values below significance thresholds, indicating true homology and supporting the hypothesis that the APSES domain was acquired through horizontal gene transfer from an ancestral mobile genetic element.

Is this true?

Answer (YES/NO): YES